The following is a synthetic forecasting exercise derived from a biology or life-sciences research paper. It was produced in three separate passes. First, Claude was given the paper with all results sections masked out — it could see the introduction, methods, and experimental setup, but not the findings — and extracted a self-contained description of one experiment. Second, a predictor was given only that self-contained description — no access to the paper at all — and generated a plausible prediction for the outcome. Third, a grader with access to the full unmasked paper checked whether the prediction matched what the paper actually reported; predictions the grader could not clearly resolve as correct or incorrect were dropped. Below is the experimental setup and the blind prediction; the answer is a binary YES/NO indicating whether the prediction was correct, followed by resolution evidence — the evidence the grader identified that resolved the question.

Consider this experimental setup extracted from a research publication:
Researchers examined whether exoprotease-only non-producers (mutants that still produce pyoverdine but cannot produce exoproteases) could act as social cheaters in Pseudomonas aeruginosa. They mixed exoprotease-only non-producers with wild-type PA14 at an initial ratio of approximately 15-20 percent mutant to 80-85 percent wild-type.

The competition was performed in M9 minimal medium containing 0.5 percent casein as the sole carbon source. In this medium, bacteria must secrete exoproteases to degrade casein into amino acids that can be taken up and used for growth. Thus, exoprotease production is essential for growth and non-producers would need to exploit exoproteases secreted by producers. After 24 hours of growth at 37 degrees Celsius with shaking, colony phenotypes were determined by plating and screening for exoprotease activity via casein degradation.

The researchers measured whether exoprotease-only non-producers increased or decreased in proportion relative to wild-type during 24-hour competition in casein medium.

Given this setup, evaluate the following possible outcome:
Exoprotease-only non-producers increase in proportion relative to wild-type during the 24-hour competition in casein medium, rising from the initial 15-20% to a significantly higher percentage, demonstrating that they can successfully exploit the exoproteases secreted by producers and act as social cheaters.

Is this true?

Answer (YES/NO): NO